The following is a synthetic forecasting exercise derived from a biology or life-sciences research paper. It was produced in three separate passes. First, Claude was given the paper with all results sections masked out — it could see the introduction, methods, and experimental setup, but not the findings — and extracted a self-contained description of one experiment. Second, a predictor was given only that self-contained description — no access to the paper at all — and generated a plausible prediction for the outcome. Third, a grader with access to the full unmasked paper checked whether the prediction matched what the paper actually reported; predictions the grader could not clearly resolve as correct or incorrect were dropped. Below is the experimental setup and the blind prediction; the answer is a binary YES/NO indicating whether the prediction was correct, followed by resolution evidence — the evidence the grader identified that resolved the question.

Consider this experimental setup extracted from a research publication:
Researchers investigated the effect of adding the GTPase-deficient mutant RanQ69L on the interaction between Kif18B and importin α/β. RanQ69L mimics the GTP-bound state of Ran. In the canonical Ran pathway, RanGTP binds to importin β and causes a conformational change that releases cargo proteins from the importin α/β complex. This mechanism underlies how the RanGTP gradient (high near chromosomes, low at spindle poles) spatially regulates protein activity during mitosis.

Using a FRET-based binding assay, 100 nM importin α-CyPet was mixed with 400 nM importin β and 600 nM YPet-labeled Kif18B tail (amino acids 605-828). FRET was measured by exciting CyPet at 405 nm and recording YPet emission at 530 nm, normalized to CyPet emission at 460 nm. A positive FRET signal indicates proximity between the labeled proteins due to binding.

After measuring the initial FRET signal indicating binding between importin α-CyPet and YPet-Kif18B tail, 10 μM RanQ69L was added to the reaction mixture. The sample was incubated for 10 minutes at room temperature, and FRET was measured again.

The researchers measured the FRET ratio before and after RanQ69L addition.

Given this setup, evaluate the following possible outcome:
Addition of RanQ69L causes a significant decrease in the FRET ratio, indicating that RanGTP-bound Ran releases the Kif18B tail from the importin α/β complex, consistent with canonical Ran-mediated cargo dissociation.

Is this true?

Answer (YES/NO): YES